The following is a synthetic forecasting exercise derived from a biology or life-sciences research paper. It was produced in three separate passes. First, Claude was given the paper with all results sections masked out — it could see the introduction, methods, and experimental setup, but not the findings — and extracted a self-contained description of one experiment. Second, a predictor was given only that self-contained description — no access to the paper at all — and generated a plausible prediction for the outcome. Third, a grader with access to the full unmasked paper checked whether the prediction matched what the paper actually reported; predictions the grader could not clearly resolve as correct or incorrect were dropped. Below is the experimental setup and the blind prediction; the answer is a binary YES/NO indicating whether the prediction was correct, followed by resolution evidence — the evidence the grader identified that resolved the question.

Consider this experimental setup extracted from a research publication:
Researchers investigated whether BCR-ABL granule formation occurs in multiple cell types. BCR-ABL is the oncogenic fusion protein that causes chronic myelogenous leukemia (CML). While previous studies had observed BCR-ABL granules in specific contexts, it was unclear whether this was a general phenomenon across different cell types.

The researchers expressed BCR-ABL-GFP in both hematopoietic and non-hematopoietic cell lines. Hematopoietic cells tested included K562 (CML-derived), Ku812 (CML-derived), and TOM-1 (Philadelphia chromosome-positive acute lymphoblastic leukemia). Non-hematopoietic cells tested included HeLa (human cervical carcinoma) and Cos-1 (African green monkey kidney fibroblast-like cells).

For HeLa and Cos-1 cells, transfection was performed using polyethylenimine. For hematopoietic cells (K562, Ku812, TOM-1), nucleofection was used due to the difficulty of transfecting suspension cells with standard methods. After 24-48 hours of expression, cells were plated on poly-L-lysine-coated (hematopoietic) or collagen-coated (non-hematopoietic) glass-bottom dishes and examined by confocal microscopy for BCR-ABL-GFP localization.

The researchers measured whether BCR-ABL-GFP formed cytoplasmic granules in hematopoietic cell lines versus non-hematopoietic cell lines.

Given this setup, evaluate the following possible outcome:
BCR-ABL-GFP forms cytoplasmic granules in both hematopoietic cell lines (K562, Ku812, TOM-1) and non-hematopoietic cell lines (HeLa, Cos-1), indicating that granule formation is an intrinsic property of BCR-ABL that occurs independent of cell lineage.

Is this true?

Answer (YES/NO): YES